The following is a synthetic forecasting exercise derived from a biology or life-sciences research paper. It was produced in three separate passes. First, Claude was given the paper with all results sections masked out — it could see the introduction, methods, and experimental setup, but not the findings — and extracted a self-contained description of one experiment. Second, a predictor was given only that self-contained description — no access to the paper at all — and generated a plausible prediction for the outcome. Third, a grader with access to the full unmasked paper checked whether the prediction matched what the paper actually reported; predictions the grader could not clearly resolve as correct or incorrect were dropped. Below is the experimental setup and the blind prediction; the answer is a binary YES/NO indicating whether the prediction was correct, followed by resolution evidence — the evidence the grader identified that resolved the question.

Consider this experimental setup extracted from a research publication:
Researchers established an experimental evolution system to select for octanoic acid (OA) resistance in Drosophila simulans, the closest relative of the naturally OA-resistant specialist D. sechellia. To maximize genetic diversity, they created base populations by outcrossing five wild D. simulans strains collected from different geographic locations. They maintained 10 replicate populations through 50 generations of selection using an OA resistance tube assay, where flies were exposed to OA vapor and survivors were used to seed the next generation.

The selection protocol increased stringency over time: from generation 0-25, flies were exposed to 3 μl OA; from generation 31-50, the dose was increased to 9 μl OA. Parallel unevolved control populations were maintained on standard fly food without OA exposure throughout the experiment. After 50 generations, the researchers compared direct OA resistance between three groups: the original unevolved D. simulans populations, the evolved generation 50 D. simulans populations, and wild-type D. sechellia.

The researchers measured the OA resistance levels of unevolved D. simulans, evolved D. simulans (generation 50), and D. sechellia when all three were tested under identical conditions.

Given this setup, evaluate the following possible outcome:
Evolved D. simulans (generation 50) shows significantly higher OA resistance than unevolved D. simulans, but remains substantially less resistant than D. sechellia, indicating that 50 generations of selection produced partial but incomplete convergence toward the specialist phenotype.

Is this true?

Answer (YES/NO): YES